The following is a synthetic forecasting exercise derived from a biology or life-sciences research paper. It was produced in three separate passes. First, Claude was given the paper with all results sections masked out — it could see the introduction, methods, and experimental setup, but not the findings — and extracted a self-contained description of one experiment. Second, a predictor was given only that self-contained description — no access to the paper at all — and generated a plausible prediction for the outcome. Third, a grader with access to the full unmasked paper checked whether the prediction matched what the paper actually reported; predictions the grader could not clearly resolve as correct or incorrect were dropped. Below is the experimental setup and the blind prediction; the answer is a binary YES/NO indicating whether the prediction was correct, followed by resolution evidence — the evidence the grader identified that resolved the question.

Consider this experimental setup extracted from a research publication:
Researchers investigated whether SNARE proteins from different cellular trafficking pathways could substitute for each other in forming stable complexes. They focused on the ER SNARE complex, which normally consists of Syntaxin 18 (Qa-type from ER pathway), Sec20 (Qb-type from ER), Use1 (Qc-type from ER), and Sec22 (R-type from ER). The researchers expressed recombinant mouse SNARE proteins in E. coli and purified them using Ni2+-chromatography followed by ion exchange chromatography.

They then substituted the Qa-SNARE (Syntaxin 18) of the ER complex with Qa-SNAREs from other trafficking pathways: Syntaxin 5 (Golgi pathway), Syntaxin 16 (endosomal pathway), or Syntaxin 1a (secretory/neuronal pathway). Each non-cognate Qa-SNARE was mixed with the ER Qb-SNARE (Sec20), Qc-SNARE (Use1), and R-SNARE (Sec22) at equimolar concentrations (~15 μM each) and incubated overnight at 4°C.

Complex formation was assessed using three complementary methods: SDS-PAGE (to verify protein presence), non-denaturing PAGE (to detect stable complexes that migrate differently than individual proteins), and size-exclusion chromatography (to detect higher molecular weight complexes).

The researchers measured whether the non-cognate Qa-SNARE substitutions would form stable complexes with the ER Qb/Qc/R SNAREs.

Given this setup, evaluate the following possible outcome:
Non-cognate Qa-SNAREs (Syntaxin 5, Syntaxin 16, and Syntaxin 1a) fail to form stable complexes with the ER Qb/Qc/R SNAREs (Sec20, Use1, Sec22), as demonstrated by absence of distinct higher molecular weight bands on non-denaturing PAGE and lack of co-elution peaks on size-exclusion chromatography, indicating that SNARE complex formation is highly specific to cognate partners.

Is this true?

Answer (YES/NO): NO